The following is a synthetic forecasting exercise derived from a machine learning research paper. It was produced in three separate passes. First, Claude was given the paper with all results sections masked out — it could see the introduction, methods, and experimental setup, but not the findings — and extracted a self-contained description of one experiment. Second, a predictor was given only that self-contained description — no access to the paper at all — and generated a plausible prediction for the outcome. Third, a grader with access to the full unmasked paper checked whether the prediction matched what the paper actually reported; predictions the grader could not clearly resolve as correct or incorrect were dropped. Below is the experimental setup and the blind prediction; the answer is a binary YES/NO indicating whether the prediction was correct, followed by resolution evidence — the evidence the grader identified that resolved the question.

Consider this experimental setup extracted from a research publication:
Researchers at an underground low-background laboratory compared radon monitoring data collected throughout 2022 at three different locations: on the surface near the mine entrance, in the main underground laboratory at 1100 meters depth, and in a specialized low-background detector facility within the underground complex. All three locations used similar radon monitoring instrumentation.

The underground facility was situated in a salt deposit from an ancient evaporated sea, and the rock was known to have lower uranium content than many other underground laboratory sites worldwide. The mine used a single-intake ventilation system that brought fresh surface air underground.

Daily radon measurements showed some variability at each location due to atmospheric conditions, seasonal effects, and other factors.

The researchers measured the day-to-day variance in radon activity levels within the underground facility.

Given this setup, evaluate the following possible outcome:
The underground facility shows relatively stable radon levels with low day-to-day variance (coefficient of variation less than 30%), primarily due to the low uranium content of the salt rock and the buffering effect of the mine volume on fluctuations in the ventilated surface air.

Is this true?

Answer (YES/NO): NO